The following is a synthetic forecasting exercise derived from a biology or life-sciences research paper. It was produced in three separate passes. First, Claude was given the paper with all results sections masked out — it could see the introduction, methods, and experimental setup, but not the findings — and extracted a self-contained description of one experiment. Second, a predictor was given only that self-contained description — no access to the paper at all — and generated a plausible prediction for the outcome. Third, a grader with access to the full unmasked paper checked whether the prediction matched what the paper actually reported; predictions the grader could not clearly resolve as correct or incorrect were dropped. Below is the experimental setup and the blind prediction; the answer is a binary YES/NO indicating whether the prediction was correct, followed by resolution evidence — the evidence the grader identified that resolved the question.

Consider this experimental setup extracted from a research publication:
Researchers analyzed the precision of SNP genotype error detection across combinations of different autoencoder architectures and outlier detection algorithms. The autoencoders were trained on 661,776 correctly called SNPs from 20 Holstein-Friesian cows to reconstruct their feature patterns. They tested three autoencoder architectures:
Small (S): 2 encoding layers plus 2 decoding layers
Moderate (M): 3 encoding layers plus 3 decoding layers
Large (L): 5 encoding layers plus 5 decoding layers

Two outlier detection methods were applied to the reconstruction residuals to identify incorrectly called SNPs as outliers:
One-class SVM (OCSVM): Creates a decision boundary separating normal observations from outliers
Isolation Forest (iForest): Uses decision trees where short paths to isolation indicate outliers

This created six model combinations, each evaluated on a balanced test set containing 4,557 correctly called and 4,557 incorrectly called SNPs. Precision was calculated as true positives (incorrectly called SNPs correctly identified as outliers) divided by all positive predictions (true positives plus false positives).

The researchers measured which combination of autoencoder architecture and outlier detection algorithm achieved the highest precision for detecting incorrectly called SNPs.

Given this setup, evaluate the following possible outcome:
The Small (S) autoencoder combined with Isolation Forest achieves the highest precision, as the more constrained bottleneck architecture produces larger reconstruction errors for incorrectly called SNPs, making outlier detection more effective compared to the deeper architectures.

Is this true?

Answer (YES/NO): NO